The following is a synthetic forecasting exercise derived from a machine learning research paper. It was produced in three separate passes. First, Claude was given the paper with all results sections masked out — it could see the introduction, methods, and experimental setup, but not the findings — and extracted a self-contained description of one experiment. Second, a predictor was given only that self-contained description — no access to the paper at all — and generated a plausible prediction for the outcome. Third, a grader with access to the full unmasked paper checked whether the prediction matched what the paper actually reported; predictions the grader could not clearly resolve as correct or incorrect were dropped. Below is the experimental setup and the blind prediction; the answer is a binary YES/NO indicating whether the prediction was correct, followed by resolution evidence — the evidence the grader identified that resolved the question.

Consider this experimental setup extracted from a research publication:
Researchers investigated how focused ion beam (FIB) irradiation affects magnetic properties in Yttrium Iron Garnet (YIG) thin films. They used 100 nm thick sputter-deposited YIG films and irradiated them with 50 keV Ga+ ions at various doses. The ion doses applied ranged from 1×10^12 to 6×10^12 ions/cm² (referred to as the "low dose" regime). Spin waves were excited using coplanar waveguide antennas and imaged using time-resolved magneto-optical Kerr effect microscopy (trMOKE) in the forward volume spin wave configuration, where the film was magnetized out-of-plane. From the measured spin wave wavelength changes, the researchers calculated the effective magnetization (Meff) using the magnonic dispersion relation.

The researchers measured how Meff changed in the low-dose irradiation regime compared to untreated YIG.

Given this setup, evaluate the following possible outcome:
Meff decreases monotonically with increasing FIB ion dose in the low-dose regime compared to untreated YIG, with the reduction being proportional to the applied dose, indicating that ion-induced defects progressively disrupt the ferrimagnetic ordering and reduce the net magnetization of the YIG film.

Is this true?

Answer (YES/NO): NO